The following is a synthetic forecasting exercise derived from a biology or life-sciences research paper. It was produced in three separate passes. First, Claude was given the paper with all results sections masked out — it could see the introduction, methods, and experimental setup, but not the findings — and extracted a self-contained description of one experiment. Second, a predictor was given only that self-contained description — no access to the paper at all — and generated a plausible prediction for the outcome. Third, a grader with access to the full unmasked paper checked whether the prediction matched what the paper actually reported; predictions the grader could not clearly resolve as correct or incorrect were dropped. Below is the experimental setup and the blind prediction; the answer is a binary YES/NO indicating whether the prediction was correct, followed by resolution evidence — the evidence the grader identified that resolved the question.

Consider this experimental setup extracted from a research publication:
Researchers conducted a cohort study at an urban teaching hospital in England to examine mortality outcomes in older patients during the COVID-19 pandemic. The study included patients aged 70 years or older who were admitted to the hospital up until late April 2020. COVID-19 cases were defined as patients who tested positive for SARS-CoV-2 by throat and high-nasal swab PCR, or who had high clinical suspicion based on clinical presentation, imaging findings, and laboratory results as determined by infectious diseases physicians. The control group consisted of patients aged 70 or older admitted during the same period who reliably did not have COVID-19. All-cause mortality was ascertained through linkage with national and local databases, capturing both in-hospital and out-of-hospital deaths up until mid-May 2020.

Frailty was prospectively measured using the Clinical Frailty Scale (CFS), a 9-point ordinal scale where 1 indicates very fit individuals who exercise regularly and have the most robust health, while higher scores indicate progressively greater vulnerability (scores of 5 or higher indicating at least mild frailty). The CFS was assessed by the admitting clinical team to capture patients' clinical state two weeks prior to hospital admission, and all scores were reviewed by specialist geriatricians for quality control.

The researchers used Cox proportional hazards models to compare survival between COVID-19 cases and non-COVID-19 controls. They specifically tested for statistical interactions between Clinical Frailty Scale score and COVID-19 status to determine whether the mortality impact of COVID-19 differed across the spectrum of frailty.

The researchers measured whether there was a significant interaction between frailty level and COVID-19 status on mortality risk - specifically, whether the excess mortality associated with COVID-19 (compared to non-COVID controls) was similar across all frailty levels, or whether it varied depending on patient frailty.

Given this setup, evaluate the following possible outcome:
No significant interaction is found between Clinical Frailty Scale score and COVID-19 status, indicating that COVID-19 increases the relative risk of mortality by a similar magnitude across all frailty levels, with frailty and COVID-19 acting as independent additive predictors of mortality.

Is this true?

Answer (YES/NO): NO